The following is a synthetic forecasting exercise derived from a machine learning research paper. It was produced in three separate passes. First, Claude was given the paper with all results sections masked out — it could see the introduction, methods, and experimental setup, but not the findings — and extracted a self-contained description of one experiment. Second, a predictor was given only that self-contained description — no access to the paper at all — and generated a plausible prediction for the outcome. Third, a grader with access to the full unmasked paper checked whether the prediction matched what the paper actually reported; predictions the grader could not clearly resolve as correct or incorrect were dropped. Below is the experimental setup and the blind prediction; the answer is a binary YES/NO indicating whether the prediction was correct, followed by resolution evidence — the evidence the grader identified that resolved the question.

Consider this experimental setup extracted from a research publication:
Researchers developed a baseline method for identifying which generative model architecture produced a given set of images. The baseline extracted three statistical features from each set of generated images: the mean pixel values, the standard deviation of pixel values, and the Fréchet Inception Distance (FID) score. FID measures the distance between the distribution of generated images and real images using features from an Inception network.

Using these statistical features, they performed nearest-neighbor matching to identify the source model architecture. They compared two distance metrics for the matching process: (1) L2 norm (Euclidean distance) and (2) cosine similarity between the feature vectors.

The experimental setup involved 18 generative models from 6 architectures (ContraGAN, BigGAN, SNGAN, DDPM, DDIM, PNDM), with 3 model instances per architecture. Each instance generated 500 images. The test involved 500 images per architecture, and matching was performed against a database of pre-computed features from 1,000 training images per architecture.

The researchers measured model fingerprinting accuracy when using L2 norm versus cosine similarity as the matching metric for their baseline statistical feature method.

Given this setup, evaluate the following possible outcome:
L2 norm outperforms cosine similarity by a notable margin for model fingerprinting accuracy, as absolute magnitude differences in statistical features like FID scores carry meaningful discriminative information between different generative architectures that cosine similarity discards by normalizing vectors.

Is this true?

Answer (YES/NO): YES